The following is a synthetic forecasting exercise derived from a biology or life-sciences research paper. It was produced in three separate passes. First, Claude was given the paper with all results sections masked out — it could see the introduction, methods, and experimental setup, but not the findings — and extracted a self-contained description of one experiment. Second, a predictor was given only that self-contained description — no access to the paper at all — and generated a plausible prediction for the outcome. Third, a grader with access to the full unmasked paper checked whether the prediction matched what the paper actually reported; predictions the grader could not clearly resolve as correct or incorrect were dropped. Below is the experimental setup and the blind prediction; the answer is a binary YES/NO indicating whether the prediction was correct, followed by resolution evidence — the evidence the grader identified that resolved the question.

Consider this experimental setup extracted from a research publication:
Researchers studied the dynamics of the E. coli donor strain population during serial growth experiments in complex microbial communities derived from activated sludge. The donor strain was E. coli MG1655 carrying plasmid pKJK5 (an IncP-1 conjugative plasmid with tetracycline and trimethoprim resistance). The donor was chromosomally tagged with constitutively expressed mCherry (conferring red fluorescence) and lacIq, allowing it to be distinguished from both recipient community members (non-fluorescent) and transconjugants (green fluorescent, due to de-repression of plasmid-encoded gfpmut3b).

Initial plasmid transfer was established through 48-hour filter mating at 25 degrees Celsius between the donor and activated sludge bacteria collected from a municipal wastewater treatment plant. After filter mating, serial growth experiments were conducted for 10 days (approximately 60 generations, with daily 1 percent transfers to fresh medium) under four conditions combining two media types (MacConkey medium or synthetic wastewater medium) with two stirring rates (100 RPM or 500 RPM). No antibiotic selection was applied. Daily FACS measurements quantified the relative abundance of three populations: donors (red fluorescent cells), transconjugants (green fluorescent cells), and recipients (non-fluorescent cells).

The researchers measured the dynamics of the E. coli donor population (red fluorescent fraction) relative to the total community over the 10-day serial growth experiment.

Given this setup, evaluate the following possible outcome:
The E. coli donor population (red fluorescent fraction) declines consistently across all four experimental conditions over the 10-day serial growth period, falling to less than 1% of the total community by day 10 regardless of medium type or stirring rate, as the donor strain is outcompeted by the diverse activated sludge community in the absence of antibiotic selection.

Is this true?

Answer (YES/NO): YES